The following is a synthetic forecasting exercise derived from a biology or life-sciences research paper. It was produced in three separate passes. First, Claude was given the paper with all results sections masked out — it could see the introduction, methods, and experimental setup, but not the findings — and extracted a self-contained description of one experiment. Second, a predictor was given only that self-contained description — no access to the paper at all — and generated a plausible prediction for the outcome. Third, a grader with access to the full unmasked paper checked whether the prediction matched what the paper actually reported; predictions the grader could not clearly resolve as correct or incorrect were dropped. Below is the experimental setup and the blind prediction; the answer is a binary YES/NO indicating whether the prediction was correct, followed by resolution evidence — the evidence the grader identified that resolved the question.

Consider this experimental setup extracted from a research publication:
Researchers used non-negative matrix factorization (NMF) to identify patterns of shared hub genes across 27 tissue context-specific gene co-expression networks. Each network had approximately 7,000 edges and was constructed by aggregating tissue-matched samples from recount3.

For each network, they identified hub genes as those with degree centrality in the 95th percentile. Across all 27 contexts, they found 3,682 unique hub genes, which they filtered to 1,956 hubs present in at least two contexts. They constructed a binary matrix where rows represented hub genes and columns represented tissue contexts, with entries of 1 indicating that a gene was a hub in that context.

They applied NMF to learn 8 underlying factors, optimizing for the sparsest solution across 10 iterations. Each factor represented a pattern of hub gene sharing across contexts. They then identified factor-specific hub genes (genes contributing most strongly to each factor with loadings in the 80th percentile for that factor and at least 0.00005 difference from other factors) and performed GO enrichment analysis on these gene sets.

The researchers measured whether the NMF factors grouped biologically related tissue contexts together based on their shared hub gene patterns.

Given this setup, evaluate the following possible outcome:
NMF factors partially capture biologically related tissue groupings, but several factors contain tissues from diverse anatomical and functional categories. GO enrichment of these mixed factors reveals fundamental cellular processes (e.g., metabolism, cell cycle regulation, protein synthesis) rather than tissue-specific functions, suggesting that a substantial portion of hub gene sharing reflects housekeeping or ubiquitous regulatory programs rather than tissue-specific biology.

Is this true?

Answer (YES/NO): NO